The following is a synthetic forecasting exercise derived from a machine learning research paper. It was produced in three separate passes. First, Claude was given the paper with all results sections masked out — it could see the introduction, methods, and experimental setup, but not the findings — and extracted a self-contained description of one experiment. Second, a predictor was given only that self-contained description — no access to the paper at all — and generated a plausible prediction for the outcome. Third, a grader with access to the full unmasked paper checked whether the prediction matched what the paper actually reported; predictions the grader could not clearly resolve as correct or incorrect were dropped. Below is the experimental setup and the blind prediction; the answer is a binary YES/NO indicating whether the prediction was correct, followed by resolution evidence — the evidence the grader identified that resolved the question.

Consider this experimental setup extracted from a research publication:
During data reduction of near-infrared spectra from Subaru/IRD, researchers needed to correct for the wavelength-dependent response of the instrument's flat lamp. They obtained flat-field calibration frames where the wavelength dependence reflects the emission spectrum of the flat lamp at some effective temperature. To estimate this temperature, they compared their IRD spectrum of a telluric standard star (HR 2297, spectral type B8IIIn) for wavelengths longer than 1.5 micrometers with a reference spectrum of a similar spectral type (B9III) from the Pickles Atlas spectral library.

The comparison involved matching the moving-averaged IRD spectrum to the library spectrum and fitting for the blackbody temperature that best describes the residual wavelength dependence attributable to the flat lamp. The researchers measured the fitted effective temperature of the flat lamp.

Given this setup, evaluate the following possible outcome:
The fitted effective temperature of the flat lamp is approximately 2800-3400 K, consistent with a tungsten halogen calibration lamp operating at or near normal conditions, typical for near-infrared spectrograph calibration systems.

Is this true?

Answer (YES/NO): NO